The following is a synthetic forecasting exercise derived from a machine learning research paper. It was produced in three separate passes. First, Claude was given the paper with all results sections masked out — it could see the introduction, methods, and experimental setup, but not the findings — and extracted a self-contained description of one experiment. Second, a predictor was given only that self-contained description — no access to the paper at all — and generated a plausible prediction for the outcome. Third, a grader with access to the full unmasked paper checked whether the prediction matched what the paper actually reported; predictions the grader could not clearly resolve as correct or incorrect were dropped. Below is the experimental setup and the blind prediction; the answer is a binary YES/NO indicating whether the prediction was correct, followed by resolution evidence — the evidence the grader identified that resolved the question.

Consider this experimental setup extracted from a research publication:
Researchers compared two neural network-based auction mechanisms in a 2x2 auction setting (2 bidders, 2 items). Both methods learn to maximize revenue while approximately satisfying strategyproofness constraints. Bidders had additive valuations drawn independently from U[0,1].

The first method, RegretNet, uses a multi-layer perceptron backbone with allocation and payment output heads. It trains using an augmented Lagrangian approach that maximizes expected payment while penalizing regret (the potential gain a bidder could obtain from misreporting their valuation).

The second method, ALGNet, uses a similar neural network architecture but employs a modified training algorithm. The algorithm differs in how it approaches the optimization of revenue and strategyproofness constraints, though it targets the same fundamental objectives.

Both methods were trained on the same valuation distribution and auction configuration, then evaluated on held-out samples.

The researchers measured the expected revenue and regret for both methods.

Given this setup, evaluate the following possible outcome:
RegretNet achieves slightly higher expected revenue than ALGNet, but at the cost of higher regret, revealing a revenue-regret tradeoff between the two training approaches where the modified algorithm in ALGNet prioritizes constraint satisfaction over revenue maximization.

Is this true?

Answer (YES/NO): NO